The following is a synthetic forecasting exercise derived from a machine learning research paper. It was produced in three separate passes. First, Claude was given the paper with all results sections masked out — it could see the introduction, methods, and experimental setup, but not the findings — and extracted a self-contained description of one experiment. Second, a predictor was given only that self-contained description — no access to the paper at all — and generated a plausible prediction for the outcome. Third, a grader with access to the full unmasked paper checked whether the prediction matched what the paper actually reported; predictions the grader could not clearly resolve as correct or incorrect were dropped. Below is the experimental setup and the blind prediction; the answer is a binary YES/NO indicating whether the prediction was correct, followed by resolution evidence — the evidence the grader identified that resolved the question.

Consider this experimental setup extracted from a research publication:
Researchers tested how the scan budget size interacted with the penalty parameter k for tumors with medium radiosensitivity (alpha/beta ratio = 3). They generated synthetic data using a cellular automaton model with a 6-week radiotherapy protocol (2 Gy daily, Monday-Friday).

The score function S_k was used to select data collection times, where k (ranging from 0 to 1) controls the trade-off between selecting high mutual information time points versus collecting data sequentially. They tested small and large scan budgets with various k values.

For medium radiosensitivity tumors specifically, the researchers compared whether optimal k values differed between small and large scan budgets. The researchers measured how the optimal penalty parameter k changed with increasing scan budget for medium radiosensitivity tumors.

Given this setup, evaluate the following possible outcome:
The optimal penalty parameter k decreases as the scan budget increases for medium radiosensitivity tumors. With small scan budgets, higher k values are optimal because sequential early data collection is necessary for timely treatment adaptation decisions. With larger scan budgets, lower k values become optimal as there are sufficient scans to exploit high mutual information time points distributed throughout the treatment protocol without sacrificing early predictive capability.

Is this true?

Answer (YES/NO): NO